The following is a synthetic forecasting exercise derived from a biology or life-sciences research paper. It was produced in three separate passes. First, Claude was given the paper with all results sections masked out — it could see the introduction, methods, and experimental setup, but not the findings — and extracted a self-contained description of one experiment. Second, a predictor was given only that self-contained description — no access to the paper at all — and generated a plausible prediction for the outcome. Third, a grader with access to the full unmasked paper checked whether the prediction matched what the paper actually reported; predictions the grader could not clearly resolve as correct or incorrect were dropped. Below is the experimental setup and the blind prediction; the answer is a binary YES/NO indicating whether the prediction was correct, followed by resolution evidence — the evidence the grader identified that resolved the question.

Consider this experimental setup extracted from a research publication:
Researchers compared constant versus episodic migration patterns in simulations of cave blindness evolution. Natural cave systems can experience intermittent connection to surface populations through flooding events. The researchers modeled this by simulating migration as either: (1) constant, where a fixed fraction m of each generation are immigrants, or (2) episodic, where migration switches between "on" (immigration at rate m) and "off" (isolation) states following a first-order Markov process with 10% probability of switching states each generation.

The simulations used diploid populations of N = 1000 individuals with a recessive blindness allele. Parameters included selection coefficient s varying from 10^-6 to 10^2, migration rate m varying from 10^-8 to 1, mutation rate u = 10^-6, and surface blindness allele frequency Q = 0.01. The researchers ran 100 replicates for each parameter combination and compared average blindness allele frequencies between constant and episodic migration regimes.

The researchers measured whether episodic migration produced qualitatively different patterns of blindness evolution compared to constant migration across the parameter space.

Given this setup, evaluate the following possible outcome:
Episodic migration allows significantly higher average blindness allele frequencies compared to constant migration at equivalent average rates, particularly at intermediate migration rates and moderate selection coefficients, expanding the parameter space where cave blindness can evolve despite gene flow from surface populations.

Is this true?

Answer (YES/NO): NO